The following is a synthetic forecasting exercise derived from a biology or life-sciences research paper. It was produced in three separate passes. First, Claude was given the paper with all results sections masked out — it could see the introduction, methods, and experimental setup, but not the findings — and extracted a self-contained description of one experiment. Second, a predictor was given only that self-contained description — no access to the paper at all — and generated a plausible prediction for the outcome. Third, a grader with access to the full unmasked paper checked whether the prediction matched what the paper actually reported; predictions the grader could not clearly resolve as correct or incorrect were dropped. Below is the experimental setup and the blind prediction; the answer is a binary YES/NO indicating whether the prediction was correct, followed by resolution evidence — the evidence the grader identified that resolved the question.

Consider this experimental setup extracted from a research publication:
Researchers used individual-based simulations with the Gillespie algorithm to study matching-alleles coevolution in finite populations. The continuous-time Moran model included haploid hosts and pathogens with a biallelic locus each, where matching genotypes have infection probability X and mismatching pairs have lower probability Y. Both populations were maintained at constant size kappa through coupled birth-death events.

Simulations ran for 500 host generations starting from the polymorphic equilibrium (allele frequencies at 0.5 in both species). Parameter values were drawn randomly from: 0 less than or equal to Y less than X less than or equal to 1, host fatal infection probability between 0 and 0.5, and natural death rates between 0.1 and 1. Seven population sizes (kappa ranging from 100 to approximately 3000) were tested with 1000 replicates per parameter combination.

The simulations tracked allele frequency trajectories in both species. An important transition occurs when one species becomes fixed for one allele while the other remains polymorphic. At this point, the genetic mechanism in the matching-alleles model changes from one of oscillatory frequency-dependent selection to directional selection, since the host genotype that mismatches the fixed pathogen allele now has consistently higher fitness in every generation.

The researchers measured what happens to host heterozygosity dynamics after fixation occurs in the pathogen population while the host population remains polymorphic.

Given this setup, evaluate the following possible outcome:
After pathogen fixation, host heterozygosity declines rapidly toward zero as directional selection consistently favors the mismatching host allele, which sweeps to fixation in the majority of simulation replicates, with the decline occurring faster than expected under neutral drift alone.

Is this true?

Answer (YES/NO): NO